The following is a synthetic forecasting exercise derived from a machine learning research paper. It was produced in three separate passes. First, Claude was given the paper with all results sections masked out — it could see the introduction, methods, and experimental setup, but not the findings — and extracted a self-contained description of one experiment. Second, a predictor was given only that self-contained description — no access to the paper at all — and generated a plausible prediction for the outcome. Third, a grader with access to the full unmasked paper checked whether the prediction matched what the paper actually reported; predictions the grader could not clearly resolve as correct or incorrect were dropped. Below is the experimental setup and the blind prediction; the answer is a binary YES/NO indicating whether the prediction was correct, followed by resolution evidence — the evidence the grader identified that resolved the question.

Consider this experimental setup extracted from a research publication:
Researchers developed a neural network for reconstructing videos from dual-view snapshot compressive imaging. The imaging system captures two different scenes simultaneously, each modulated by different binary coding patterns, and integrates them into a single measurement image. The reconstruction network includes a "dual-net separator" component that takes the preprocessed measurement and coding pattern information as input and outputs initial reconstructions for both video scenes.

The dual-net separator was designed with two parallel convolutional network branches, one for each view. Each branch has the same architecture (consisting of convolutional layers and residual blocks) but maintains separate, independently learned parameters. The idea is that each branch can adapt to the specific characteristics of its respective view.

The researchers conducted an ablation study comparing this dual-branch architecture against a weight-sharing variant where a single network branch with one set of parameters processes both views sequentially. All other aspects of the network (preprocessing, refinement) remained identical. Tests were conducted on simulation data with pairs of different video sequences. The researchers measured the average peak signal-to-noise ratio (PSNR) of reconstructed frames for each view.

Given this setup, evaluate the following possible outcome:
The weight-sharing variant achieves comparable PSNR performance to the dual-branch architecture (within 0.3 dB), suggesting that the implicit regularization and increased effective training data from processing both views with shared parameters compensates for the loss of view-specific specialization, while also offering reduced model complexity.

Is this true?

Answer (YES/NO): NO